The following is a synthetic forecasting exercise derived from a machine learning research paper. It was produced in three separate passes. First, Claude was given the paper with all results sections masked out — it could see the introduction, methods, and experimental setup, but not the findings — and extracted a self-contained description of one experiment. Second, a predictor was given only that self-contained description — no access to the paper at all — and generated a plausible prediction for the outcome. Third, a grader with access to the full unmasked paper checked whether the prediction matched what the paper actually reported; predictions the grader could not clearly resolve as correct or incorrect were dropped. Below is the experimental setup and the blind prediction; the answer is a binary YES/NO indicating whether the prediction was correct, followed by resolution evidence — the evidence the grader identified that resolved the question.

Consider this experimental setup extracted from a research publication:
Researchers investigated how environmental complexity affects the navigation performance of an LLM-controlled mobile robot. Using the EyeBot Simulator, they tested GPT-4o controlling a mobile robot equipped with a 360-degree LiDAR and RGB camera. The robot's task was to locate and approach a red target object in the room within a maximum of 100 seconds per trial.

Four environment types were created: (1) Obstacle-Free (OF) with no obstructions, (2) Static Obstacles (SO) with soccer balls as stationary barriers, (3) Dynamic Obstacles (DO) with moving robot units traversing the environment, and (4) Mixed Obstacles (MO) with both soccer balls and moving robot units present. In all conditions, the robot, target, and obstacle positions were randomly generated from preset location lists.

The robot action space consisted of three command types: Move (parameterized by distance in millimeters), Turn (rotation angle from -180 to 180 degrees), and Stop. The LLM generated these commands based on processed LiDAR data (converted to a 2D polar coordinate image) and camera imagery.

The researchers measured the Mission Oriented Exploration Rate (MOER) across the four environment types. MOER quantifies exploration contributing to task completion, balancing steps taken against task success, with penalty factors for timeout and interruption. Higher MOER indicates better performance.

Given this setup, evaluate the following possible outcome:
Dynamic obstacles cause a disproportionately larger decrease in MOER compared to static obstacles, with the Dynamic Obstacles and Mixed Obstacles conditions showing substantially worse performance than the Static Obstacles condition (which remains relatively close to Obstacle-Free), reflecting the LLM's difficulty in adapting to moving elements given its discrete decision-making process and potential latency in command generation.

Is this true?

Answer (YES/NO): NO